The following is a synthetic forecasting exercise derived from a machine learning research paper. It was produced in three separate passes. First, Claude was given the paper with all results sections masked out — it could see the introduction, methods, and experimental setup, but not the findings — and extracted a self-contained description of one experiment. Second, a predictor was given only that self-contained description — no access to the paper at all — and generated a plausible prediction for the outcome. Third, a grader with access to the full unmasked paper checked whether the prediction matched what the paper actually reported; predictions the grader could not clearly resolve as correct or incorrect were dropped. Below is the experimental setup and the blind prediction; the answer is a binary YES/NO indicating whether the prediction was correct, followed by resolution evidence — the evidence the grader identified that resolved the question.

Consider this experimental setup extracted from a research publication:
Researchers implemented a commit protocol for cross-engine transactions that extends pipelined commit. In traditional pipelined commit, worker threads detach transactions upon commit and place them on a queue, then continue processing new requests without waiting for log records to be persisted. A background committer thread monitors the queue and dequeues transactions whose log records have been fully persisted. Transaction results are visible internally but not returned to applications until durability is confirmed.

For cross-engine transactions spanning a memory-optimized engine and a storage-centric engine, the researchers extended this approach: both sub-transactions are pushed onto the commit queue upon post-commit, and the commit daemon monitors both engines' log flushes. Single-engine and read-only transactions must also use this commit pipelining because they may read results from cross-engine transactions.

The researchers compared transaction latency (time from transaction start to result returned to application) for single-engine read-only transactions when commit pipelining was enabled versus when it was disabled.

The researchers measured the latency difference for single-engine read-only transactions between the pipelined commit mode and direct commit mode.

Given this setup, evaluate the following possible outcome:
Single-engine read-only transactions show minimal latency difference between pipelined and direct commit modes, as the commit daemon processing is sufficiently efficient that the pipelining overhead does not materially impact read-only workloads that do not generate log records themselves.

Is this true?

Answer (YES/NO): YES